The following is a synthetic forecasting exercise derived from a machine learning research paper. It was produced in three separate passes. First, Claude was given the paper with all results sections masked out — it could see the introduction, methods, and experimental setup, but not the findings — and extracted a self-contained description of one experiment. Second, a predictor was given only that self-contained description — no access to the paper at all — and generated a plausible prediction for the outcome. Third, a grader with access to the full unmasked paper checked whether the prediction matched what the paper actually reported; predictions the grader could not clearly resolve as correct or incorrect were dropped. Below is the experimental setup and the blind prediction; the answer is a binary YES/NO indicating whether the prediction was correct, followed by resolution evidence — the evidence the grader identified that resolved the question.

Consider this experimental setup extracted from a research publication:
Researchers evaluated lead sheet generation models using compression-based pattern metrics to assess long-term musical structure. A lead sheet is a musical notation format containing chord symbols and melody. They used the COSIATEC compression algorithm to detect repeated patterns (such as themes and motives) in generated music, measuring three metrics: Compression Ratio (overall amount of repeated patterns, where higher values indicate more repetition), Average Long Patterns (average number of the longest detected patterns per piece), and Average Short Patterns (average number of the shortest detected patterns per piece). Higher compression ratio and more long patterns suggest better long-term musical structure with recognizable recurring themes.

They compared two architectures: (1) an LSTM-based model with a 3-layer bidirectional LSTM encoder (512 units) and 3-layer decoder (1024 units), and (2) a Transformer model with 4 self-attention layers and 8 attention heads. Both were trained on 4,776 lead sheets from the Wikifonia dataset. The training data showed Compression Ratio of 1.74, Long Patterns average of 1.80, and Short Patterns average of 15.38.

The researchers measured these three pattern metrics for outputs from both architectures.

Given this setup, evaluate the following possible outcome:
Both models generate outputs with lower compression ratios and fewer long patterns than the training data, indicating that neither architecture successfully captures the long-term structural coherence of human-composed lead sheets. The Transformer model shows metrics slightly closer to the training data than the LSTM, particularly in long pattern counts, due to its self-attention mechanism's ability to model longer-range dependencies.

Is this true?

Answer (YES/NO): NO